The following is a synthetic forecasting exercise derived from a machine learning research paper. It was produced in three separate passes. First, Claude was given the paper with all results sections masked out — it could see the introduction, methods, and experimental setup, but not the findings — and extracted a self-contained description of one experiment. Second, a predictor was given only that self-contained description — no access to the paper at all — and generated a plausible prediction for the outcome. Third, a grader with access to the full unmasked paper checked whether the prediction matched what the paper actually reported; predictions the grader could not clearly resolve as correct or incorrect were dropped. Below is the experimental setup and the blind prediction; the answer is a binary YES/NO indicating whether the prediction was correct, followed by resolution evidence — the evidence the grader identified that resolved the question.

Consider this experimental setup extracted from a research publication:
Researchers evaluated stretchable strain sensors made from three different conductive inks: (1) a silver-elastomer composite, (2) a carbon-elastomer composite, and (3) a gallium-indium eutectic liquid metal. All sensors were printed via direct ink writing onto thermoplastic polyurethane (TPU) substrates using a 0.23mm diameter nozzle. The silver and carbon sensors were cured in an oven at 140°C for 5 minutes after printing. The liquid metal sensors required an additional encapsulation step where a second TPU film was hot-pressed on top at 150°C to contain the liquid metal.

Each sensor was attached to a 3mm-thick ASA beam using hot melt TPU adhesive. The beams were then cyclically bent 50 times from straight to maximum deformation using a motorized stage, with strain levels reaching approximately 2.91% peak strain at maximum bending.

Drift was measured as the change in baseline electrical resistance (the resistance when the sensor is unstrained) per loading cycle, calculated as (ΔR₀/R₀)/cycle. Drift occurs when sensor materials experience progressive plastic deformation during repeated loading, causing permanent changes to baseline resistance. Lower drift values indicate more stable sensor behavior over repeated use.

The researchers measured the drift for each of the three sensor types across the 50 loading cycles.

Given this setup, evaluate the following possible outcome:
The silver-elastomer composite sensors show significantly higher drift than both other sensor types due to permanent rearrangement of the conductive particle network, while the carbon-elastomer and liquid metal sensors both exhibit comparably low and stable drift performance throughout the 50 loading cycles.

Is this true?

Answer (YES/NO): NO